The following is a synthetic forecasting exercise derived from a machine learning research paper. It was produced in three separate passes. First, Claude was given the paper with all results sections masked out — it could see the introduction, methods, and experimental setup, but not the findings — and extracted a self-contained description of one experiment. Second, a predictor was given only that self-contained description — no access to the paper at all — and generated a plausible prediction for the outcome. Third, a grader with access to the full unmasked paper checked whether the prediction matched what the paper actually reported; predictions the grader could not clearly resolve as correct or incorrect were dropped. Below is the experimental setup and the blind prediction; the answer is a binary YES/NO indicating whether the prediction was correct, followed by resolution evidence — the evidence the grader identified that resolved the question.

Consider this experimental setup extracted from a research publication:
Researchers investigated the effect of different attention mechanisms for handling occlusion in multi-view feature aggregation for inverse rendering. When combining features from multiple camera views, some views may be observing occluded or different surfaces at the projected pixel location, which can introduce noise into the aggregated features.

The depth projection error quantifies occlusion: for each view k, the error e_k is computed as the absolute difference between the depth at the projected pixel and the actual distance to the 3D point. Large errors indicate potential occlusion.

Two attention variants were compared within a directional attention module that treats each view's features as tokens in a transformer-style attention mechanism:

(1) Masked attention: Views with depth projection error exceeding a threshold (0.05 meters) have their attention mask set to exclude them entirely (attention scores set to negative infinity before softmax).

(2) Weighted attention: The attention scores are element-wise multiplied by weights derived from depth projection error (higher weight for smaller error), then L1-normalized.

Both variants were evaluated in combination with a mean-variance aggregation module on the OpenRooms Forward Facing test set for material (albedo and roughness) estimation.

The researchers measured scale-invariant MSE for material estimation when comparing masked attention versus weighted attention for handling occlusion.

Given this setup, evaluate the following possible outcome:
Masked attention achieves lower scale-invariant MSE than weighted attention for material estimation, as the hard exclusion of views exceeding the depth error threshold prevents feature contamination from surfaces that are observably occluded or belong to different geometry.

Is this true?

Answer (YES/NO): NO